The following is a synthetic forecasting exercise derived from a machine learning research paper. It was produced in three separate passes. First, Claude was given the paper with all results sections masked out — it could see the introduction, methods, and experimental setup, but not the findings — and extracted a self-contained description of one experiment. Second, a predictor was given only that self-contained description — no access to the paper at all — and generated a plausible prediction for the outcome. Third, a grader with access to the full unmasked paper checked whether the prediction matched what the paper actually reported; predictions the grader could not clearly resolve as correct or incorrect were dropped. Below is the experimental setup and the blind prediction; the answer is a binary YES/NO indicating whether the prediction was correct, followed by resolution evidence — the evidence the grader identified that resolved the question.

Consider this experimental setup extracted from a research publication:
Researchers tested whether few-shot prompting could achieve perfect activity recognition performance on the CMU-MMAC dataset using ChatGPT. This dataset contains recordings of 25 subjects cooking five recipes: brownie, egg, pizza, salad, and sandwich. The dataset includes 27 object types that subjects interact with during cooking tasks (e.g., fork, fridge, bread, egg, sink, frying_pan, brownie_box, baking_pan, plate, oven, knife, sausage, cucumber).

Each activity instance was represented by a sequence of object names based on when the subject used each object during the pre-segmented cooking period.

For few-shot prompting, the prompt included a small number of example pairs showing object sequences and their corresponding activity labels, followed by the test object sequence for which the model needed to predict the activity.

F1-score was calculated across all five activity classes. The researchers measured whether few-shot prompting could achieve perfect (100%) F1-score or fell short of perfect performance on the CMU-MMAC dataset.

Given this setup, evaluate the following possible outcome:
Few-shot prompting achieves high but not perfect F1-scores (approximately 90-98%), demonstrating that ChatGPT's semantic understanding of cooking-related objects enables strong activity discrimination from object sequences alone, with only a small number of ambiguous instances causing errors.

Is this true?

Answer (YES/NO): NO